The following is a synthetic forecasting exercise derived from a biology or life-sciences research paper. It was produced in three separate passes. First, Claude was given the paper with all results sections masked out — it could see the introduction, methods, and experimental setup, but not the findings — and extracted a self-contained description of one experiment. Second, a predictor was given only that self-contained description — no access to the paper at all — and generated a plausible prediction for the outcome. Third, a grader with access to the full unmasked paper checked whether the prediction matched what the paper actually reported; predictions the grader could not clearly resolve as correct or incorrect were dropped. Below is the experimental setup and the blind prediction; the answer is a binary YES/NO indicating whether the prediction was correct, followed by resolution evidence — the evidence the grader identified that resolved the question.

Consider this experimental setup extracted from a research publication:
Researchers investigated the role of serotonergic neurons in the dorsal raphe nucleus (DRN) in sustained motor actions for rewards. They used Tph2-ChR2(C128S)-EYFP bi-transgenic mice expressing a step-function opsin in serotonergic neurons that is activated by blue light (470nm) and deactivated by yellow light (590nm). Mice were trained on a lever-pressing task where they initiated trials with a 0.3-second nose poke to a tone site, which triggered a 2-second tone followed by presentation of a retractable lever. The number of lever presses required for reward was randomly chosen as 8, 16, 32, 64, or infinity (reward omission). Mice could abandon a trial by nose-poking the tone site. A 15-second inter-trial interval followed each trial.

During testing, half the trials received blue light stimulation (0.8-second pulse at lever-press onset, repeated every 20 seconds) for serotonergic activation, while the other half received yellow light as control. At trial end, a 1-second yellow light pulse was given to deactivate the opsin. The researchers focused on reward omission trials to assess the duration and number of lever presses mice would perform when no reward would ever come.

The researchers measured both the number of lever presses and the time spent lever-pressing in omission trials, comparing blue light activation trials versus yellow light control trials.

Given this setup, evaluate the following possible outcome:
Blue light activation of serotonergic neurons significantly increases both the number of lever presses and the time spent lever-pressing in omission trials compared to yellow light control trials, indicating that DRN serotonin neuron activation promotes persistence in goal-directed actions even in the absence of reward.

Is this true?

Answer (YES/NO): NO